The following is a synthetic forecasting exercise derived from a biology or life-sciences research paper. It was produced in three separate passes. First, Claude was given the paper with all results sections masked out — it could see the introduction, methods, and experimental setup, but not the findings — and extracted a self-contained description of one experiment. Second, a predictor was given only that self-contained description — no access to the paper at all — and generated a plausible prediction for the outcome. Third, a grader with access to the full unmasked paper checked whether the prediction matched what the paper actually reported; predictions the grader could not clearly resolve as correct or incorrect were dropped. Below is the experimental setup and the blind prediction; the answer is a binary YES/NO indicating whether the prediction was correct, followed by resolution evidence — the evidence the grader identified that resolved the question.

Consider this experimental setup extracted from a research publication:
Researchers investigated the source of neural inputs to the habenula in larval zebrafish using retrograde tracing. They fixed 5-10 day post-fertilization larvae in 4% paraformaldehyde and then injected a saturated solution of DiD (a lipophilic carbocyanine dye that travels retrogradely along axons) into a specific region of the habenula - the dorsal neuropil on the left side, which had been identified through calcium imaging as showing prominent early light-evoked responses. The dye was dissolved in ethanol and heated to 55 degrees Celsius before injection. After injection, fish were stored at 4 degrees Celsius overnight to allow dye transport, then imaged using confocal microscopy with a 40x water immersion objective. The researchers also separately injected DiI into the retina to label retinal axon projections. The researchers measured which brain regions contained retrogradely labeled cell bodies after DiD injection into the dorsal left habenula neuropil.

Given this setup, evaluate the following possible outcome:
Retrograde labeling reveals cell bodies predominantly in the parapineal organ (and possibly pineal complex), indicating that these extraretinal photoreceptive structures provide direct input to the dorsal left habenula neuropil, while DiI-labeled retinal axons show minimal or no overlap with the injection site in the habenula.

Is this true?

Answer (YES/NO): NO